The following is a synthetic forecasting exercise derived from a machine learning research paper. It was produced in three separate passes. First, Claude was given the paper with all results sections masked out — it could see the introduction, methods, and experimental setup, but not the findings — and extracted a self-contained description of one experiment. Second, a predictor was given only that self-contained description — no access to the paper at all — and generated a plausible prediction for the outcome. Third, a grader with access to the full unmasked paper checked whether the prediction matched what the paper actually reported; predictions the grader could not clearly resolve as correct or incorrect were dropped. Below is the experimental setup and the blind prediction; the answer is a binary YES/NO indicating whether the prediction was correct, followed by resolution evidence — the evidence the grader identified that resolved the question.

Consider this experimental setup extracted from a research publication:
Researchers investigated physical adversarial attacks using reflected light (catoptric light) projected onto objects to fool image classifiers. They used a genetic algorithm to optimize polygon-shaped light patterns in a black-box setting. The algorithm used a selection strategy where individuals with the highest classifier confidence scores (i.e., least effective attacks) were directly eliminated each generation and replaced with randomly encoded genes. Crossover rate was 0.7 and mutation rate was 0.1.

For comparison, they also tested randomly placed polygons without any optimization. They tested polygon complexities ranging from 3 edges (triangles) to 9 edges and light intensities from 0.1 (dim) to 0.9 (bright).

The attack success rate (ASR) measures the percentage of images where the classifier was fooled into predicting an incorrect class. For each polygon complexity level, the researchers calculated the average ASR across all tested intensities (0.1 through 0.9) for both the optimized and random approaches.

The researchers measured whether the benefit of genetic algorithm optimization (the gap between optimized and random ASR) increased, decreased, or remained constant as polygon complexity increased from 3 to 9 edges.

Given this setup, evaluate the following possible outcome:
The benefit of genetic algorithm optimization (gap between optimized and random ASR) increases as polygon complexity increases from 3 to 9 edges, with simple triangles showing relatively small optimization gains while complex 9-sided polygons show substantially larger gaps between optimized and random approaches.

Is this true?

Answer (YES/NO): NO